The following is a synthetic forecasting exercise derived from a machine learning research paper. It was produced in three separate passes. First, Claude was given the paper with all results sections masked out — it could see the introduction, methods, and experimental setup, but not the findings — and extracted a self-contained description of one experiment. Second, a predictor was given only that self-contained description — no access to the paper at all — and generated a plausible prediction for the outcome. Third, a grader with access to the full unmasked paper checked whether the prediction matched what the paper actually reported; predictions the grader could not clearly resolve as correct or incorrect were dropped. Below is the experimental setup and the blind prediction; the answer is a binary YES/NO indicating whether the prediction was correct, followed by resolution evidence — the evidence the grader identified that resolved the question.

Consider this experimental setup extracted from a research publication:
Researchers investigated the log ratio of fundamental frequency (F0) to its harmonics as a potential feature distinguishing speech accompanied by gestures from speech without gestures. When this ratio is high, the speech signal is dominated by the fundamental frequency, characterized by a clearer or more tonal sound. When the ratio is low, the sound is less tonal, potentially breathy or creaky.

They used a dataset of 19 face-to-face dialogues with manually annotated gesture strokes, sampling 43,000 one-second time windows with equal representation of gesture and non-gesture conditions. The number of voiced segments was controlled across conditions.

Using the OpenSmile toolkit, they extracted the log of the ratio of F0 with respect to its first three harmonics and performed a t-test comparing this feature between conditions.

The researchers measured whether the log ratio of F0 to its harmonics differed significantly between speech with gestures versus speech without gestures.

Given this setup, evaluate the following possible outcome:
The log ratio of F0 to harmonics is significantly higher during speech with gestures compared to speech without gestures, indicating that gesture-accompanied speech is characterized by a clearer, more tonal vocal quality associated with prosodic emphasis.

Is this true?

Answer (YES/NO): YES